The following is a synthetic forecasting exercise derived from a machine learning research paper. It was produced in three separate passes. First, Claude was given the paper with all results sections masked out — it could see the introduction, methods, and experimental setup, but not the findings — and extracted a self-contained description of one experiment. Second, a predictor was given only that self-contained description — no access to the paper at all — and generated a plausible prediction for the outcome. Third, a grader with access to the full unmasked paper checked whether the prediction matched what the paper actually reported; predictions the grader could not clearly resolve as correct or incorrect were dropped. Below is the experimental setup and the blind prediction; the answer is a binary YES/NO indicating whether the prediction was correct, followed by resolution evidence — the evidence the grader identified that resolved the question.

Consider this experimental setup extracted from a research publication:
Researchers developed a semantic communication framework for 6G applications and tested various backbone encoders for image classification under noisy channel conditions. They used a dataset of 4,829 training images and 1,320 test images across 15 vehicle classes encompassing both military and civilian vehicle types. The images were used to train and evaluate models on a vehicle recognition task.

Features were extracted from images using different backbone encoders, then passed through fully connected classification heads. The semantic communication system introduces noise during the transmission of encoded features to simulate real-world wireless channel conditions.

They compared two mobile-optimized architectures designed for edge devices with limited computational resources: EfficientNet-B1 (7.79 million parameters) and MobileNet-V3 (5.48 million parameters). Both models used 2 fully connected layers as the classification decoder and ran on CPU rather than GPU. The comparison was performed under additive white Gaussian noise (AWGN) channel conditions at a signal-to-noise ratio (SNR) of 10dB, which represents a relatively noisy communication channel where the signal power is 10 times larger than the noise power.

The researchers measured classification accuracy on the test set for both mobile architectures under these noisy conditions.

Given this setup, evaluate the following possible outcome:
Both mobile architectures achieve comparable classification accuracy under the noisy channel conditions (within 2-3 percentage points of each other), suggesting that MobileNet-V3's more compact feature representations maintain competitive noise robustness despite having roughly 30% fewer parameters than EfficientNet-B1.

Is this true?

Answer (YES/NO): NO